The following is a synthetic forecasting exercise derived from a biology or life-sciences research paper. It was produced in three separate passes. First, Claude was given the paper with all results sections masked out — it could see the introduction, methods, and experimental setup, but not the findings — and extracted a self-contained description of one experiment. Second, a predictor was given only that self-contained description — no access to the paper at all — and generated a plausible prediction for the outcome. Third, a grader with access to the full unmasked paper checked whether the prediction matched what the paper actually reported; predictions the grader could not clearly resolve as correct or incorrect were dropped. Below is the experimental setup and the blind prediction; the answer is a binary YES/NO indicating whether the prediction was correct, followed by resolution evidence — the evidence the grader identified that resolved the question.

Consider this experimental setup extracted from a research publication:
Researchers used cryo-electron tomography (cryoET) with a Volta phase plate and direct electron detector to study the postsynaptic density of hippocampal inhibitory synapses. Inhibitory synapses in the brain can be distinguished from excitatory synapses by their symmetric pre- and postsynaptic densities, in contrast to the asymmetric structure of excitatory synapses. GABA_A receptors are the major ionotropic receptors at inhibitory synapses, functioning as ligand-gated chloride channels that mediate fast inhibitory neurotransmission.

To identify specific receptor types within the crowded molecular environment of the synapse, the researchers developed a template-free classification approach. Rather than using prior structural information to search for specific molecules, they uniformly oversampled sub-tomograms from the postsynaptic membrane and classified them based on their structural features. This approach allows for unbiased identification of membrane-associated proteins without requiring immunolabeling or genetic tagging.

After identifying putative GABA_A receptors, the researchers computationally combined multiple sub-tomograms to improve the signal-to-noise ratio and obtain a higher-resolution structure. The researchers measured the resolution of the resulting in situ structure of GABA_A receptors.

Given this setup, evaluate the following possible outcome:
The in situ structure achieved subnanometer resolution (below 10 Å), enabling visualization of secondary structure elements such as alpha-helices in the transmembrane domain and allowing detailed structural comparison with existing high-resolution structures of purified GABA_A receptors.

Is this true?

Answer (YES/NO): NO